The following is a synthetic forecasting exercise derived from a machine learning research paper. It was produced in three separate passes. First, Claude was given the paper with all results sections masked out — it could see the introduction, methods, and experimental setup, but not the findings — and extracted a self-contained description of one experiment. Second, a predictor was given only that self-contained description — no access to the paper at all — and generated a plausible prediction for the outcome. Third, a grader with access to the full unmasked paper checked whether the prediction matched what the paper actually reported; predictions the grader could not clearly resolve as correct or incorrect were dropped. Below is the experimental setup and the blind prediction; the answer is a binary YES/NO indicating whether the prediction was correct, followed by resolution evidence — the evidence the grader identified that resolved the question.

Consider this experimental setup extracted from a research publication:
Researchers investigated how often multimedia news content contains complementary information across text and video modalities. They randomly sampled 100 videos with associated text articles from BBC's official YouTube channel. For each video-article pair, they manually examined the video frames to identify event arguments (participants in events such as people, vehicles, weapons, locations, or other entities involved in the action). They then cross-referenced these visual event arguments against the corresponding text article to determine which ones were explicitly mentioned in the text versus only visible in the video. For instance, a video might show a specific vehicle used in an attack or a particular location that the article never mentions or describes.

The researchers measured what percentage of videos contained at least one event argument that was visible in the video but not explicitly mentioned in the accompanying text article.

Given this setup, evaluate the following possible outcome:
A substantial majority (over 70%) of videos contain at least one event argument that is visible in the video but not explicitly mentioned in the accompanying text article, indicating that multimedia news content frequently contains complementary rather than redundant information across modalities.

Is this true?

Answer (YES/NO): NO